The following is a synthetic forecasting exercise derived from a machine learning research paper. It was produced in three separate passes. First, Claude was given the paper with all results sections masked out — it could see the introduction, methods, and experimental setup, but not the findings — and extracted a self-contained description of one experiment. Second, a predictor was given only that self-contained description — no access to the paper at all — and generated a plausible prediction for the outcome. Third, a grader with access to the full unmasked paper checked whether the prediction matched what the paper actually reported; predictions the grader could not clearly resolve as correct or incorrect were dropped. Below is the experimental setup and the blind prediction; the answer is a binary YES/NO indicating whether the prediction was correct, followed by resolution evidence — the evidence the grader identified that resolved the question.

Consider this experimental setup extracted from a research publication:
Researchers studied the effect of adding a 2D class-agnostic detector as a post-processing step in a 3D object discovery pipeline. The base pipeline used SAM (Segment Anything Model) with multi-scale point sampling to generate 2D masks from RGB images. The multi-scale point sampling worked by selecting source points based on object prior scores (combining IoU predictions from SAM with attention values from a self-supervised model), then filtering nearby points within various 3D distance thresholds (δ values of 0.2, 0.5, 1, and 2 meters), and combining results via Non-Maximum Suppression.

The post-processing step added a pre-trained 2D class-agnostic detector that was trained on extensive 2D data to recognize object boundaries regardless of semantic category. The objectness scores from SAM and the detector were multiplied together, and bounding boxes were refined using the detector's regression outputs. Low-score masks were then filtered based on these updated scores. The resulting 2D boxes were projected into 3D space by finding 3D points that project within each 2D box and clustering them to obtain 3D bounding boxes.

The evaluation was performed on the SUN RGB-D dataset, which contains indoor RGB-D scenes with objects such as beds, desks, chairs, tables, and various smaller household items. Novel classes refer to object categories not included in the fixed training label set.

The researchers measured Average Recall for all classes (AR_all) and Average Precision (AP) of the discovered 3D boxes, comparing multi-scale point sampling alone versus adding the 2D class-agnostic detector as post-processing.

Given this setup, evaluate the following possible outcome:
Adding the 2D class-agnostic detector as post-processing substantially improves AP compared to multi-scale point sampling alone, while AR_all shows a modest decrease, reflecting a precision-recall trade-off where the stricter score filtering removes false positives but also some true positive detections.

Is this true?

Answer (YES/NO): NO